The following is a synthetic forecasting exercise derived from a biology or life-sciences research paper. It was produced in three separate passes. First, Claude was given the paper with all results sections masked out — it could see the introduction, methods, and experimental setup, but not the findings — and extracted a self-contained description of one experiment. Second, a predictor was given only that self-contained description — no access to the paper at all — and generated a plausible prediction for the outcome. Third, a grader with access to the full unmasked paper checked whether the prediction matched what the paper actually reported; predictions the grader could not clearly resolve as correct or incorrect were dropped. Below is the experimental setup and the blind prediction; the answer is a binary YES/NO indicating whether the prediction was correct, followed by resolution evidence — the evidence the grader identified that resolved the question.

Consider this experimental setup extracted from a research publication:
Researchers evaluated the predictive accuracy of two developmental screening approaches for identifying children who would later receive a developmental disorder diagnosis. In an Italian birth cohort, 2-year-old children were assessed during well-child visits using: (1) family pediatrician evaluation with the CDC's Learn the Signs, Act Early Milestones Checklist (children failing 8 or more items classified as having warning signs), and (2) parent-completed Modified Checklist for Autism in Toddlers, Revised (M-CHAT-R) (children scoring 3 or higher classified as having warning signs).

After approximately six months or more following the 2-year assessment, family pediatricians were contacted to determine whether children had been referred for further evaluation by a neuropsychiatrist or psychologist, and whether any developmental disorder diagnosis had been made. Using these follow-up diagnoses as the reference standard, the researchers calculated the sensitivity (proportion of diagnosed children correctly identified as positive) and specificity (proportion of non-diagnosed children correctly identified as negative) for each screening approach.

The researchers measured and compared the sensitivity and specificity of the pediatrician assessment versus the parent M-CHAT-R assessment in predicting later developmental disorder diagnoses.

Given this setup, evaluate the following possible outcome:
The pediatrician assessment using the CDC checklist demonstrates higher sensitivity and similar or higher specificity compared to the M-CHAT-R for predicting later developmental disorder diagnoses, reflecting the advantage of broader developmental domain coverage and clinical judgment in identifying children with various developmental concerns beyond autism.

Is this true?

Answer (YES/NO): NO